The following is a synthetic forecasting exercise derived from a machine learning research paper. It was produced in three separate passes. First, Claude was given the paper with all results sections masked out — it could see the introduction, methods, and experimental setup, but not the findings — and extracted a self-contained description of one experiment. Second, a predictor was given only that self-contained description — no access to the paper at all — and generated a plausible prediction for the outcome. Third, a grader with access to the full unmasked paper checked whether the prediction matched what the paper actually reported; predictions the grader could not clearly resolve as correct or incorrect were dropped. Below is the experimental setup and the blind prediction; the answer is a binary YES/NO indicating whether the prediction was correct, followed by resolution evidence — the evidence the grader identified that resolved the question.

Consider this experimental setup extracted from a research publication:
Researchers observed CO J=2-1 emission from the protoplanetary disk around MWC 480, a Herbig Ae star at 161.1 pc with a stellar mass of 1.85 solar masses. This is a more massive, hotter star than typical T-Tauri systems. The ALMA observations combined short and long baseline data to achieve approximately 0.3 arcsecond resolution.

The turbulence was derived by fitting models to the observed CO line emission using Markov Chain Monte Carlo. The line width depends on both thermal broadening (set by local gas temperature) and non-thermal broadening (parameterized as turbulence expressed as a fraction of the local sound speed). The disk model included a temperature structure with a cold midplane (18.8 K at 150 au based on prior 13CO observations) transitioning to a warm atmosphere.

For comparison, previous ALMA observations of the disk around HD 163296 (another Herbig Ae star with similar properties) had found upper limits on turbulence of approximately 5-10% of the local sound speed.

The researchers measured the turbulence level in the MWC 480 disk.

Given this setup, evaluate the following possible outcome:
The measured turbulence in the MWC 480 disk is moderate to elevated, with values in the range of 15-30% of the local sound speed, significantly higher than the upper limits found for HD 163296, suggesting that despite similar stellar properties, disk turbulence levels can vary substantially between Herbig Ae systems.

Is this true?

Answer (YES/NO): NO